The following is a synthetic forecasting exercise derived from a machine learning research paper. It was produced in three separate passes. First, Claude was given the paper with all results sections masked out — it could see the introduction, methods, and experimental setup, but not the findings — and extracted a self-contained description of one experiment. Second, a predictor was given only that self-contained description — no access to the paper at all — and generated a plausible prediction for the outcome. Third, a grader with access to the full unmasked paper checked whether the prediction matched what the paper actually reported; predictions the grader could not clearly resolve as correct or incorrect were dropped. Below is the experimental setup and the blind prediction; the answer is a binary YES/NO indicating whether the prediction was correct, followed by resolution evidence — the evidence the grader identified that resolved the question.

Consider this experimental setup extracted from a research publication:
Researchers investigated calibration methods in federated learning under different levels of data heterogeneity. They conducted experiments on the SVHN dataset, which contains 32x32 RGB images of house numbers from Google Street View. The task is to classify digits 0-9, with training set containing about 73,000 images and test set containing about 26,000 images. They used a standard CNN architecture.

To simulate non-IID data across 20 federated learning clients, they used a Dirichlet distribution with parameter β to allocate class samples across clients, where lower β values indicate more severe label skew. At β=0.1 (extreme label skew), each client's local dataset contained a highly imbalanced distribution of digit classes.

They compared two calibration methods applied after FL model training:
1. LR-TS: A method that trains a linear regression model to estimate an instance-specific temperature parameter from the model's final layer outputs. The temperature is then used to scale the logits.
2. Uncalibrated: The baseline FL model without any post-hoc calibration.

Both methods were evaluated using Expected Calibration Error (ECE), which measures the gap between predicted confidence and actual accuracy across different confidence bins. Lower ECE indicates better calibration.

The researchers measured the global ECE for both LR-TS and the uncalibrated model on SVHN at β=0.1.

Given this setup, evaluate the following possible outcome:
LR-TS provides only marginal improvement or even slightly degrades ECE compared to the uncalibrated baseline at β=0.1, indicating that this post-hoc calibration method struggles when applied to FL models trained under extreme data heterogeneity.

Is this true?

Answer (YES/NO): NO